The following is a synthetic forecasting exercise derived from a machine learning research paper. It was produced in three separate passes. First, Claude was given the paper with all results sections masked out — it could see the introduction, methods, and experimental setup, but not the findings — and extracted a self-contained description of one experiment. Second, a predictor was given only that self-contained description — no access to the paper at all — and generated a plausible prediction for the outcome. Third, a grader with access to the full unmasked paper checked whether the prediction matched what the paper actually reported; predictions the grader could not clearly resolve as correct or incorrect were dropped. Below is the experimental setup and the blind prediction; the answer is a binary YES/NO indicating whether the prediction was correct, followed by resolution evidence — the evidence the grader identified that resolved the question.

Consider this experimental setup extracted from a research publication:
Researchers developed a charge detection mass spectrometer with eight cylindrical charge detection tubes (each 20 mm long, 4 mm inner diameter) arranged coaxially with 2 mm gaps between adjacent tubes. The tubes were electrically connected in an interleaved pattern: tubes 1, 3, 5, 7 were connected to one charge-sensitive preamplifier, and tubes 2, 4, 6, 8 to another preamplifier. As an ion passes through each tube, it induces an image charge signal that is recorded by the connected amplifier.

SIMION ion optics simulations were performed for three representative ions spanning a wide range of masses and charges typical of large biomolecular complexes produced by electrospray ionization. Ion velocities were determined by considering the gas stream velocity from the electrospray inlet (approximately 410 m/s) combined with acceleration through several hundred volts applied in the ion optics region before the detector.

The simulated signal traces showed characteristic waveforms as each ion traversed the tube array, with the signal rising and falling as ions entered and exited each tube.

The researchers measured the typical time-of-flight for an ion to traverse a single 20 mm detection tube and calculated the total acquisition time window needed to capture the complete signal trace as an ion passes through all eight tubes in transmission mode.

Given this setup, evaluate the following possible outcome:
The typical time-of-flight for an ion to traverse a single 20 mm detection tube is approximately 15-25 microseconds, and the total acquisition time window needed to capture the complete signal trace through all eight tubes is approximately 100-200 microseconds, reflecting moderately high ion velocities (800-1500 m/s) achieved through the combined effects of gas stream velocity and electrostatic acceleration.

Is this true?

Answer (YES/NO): NO